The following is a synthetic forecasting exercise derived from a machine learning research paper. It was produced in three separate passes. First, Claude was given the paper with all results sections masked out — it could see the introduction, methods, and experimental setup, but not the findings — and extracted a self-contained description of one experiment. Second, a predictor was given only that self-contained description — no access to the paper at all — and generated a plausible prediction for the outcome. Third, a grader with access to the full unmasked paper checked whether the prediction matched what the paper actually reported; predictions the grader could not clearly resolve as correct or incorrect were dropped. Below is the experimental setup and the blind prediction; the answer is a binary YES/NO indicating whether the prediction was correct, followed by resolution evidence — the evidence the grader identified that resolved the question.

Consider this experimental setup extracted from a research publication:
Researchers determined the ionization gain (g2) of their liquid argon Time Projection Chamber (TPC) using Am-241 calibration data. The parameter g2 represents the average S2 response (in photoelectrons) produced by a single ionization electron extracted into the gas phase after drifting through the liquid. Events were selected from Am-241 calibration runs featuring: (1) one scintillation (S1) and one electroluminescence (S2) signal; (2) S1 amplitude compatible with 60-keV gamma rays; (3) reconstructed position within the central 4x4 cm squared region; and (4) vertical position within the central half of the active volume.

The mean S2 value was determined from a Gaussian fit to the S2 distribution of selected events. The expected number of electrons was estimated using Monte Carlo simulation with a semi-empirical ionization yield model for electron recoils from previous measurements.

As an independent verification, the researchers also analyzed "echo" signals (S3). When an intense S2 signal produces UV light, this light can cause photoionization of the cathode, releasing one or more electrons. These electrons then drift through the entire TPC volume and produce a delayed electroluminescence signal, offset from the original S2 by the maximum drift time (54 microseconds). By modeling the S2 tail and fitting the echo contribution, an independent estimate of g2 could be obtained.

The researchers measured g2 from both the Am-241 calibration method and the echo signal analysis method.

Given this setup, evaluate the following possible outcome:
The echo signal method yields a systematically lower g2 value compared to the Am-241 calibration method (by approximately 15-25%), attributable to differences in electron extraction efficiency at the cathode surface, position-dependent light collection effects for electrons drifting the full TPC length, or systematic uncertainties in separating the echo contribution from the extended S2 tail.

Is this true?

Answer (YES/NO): NO